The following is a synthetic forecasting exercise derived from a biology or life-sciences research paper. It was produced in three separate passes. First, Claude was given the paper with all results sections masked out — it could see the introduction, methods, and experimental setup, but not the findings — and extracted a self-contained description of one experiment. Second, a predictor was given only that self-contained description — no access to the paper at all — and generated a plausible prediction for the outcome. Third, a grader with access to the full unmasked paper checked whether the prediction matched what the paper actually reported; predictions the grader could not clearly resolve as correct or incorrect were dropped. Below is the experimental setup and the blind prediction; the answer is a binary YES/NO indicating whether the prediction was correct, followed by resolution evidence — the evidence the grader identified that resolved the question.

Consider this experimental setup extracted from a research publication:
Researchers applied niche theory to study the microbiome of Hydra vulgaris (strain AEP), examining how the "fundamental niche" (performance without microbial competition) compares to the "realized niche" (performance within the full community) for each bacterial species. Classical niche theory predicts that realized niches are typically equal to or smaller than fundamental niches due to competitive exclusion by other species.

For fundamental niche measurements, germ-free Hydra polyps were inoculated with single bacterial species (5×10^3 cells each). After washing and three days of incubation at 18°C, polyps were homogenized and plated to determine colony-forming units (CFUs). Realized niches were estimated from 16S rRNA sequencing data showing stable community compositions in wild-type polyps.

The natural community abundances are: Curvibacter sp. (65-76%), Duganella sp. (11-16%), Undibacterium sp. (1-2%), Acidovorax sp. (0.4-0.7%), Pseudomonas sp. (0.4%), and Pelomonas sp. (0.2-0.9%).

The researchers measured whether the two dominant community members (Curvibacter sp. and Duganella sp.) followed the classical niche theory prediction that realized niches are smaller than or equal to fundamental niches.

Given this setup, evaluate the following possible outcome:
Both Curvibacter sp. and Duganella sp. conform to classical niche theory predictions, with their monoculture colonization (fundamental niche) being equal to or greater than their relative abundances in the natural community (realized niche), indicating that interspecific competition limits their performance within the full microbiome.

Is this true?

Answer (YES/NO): NO